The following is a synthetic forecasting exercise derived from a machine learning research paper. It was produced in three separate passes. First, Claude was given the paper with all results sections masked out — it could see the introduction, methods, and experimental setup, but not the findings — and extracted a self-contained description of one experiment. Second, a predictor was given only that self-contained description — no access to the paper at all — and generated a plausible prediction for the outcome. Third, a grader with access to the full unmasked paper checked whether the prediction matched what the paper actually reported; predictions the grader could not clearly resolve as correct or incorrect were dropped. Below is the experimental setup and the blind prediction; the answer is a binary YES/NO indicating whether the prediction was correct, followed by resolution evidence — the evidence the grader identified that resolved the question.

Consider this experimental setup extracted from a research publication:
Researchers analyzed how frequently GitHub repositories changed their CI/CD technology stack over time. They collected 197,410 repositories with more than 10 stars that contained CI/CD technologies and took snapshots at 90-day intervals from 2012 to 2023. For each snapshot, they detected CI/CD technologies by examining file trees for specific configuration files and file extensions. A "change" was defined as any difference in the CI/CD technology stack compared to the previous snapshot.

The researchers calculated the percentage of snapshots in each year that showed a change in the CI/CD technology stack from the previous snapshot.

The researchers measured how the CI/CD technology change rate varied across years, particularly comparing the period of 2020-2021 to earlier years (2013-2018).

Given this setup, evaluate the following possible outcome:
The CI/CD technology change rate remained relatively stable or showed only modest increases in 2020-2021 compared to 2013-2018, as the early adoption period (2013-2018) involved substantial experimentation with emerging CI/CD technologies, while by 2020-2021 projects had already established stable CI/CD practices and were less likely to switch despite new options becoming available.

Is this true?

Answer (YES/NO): NO